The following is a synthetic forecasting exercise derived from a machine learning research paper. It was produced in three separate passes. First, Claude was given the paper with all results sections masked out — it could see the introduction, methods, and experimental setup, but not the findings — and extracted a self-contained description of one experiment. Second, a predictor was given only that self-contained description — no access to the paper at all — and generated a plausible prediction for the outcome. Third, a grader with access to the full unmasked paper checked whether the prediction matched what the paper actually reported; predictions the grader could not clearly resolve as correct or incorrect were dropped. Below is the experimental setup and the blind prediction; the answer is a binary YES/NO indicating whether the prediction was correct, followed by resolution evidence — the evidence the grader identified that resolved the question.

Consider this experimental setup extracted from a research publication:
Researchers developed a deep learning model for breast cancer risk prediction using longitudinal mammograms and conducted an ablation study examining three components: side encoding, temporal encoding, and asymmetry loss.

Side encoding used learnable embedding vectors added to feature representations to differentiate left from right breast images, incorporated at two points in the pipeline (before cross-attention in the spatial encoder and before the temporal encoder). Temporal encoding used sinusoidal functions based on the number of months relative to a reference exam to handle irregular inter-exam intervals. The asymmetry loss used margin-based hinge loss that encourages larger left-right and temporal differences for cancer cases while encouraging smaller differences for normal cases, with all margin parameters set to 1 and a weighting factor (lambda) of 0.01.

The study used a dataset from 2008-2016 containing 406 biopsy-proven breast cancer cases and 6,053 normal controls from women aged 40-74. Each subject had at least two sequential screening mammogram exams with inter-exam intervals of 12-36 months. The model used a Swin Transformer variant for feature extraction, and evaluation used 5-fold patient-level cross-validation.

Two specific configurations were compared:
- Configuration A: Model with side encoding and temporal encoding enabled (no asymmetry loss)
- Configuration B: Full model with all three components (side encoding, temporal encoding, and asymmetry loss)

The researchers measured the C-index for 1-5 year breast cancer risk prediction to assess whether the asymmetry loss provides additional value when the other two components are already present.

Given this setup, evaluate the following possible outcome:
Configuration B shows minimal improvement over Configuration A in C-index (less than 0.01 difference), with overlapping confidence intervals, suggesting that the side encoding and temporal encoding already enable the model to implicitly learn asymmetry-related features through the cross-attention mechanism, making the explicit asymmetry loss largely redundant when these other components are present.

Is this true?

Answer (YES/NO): NO